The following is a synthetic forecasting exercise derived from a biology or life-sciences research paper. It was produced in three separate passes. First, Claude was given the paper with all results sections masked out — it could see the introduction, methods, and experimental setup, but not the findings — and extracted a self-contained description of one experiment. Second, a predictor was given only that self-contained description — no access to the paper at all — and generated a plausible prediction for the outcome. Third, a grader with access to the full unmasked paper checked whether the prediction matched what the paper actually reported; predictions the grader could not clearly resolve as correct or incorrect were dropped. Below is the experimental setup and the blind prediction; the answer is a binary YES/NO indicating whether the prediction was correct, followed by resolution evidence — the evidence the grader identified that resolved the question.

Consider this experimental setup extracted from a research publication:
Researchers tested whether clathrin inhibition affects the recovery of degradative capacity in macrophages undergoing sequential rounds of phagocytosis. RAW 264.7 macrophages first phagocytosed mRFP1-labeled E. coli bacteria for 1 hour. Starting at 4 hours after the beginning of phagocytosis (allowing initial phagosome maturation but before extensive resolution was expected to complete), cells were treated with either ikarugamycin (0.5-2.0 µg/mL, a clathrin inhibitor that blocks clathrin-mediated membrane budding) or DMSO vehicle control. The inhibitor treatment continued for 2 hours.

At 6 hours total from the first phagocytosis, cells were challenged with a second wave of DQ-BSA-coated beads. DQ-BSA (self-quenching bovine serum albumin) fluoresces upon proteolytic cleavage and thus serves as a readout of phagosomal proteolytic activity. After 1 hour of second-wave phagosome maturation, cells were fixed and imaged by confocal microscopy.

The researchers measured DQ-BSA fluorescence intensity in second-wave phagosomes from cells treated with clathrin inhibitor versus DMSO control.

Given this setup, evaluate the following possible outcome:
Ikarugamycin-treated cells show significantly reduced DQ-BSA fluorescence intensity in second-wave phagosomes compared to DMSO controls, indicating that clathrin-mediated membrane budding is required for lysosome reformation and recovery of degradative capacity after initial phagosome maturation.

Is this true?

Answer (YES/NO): YES